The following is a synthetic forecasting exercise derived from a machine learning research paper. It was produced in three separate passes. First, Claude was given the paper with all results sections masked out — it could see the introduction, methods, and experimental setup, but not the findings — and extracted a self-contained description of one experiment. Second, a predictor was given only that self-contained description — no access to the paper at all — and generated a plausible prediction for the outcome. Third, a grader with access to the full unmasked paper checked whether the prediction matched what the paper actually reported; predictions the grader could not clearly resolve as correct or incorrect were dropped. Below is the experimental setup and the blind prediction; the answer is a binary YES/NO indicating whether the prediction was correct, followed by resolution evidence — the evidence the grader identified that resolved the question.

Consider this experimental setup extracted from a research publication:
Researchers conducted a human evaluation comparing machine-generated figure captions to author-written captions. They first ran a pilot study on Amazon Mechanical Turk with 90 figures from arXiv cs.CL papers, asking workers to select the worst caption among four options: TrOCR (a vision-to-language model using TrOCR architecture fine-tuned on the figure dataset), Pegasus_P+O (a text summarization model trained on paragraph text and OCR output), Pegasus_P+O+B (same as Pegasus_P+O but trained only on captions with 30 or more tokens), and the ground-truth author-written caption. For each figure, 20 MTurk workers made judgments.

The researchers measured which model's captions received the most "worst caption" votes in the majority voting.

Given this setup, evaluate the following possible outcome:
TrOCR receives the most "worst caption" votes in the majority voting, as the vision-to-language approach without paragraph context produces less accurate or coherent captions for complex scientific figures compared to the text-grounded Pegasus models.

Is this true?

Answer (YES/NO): YES